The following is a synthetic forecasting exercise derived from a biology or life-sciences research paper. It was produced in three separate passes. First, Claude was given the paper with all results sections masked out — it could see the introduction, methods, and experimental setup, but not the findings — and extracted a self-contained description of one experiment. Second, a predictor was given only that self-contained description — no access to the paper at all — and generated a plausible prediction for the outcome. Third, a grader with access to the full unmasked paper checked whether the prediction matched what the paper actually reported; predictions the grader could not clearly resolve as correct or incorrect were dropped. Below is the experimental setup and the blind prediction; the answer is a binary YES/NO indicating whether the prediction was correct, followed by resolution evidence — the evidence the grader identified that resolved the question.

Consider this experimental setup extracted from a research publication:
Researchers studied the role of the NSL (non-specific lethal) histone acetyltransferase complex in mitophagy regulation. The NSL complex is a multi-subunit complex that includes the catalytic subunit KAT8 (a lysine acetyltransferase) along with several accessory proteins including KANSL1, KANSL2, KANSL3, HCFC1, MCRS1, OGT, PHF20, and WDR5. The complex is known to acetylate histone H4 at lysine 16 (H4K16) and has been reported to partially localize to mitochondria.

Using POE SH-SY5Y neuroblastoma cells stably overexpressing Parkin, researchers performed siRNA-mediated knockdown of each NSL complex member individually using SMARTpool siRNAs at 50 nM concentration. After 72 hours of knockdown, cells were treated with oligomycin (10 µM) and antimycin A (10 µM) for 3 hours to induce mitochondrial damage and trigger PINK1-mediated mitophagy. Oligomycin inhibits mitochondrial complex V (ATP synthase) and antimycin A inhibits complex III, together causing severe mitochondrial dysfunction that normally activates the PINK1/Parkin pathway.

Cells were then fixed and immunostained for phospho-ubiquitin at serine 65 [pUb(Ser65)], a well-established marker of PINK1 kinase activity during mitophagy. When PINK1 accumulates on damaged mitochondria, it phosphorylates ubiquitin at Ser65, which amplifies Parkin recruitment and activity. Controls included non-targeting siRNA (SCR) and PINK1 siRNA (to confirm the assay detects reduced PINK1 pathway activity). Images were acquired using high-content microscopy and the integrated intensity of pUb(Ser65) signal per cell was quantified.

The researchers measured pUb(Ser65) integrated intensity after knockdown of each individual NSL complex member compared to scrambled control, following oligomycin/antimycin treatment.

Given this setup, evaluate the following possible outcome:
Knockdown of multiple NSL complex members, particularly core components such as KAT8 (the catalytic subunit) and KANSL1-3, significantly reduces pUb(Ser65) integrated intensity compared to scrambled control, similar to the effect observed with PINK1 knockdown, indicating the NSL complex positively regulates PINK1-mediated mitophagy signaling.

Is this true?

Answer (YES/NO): YES